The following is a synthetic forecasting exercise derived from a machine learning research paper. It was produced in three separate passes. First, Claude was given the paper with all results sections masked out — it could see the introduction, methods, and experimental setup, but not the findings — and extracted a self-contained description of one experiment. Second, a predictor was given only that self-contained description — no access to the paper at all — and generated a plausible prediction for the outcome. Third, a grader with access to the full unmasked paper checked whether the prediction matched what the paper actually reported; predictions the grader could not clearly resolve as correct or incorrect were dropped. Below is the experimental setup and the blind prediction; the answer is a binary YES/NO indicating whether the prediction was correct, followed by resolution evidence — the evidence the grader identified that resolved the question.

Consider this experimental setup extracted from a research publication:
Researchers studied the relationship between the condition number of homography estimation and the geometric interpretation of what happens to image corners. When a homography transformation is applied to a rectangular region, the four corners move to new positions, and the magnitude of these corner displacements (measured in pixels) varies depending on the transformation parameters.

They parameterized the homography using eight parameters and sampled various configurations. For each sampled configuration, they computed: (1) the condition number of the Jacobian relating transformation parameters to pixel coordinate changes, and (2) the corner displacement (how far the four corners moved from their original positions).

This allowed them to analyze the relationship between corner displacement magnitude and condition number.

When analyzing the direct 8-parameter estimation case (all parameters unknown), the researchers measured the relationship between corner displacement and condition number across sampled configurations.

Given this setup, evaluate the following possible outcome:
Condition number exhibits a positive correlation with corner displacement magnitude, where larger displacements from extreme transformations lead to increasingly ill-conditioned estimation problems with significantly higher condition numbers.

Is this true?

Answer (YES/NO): YES